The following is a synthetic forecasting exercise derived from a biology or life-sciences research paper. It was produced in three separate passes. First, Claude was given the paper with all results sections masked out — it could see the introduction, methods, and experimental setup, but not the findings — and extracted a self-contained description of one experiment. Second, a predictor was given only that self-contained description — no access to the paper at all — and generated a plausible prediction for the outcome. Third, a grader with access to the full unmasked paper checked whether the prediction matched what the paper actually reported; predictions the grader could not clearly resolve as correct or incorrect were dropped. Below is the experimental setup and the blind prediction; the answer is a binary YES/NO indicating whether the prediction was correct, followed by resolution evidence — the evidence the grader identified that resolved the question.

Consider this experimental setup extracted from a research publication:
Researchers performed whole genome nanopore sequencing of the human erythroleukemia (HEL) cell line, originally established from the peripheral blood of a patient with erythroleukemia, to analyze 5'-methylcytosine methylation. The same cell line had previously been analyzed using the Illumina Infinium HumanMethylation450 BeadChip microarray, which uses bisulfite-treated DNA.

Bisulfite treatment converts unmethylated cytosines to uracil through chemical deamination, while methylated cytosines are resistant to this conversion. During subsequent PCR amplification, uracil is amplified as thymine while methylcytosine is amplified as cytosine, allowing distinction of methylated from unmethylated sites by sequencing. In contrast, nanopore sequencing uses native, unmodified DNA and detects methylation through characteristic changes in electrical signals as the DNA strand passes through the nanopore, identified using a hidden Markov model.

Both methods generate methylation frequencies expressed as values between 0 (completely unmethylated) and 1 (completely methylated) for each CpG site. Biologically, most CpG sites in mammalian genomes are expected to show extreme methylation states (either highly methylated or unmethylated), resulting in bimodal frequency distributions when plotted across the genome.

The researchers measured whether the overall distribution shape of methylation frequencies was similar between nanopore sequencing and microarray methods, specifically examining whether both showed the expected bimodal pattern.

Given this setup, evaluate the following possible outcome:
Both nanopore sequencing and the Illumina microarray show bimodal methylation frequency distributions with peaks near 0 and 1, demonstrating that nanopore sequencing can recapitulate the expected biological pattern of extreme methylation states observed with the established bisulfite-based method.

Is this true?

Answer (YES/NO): NO